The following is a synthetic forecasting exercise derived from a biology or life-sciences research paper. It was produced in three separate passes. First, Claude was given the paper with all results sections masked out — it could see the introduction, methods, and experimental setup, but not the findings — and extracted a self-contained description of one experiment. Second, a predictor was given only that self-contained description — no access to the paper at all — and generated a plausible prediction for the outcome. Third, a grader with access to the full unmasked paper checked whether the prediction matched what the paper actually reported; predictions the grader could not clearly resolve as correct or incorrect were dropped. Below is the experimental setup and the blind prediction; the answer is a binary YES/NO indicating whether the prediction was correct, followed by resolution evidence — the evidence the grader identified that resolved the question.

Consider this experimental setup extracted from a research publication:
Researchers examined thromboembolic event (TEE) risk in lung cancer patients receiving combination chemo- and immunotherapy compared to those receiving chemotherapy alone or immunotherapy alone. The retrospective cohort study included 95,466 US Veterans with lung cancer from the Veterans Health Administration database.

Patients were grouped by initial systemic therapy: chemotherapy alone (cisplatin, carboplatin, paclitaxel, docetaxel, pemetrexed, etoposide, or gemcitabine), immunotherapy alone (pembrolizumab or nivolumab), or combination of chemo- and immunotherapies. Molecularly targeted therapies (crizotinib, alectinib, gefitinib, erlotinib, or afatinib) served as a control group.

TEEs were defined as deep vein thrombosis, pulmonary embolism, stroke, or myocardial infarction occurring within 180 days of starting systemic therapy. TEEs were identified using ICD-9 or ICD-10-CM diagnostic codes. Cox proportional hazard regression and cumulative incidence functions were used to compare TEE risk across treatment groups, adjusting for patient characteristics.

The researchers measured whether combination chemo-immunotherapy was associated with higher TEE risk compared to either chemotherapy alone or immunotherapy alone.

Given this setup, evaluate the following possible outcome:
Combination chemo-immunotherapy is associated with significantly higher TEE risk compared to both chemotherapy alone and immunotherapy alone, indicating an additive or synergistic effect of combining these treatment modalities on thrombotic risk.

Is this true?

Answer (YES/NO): NO